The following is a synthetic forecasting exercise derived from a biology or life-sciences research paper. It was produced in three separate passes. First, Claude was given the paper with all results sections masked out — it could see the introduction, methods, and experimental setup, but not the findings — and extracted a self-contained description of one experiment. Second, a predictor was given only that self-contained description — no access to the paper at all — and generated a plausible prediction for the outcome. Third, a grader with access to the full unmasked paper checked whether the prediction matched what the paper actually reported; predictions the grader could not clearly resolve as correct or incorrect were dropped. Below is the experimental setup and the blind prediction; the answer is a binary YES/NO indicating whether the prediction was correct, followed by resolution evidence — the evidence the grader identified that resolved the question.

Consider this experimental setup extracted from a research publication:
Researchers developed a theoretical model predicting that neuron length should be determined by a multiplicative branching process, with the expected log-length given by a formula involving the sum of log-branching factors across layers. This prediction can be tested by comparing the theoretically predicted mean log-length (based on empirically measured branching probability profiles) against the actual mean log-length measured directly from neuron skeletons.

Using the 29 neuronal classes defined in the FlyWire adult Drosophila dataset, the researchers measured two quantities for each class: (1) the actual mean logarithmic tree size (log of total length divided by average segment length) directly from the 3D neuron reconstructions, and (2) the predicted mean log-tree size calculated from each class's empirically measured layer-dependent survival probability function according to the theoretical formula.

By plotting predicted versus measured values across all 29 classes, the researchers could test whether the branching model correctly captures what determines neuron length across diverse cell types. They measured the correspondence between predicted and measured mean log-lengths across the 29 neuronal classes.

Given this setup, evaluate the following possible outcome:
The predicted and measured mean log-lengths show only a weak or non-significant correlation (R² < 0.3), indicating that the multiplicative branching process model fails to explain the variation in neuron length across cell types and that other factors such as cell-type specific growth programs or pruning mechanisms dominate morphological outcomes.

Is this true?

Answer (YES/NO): NO